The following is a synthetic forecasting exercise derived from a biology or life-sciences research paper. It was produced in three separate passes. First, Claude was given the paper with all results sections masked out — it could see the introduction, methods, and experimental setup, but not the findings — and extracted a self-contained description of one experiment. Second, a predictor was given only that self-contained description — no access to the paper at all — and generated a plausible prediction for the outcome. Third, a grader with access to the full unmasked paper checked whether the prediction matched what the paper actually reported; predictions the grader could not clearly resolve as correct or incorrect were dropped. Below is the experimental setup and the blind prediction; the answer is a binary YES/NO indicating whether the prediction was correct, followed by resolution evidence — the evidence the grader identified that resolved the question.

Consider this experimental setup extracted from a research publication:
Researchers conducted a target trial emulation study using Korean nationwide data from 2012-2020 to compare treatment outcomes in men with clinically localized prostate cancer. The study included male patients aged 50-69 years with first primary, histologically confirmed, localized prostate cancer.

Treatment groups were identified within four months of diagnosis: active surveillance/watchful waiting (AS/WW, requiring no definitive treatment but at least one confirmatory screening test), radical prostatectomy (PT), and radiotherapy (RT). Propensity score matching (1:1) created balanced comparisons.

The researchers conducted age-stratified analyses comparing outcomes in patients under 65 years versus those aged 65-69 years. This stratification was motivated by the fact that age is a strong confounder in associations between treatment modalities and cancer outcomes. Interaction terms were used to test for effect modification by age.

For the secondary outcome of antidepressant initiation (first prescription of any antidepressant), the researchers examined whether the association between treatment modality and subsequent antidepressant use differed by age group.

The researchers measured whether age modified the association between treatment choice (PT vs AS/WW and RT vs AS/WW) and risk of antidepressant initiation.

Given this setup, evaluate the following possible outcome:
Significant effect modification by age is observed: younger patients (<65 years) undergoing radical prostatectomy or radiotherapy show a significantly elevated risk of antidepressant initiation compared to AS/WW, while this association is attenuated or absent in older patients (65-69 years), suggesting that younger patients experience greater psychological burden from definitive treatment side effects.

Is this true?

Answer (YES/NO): NO